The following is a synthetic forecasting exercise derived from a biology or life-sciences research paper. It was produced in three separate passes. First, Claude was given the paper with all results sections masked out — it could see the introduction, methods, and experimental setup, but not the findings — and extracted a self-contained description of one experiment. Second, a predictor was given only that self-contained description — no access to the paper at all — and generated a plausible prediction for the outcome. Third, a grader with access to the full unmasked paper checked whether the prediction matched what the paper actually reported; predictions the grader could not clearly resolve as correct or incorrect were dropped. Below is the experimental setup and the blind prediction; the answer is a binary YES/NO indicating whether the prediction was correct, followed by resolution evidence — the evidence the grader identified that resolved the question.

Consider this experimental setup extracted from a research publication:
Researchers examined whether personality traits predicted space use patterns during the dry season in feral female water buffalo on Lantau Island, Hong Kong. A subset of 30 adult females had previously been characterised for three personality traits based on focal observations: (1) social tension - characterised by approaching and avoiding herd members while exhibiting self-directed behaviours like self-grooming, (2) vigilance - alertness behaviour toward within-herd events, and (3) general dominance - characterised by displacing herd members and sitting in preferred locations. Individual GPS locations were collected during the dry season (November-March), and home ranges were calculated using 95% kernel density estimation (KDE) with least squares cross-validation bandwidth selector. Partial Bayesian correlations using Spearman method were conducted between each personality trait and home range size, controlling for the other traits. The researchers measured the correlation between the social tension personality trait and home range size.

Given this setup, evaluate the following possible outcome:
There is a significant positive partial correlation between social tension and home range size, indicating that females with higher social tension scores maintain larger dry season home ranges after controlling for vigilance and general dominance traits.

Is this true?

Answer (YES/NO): NO